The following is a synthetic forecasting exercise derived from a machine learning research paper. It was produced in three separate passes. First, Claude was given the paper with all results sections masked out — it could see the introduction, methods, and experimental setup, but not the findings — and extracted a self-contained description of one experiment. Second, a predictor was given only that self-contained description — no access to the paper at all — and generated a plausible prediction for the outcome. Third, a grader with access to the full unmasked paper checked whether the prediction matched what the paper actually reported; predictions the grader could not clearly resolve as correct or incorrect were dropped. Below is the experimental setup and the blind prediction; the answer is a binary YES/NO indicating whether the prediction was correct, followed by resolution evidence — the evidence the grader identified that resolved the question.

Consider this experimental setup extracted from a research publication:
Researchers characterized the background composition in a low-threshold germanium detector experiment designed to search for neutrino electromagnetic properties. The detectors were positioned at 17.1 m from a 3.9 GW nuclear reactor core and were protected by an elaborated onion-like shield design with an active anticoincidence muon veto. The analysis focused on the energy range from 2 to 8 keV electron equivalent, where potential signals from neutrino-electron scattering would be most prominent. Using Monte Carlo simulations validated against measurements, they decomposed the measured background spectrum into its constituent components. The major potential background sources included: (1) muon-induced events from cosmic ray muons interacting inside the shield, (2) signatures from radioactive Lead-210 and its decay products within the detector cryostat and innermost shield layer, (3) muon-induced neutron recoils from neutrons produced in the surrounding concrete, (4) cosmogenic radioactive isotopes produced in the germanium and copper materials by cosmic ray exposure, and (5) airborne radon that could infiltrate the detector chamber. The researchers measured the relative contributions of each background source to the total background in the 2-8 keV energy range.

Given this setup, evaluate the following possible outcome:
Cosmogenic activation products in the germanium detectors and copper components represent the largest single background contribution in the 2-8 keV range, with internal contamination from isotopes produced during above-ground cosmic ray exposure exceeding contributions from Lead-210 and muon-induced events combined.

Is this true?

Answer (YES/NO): NO